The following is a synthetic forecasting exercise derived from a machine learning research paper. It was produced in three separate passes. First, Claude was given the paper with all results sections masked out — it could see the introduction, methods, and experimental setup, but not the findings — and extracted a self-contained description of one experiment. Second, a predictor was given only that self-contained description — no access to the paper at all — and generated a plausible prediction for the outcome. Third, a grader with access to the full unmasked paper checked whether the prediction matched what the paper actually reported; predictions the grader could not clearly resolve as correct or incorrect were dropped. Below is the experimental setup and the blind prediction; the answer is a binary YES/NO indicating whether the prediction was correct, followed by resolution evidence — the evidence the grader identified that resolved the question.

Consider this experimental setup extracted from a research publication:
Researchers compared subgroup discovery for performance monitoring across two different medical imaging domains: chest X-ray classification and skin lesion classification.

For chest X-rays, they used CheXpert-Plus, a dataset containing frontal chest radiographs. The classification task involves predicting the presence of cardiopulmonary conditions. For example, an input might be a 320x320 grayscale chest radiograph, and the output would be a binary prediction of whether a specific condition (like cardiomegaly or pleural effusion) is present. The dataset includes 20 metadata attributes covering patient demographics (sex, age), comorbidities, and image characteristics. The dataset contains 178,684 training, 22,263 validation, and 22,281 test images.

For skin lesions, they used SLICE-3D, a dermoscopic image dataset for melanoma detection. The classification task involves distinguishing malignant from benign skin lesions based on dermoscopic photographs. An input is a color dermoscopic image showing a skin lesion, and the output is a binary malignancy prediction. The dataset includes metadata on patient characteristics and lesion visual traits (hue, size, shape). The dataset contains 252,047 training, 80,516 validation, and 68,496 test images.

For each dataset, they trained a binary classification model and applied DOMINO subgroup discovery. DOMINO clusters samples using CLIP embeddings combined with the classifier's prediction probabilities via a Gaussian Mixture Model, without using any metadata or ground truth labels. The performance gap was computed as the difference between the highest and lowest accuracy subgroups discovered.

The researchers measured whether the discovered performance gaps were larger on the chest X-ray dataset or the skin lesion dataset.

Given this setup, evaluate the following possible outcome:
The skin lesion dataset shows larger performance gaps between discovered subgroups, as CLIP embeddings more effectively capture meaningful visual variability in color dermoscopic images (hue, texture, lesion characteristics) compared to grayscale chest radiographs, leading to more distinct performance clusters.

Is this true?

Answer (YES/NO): YES